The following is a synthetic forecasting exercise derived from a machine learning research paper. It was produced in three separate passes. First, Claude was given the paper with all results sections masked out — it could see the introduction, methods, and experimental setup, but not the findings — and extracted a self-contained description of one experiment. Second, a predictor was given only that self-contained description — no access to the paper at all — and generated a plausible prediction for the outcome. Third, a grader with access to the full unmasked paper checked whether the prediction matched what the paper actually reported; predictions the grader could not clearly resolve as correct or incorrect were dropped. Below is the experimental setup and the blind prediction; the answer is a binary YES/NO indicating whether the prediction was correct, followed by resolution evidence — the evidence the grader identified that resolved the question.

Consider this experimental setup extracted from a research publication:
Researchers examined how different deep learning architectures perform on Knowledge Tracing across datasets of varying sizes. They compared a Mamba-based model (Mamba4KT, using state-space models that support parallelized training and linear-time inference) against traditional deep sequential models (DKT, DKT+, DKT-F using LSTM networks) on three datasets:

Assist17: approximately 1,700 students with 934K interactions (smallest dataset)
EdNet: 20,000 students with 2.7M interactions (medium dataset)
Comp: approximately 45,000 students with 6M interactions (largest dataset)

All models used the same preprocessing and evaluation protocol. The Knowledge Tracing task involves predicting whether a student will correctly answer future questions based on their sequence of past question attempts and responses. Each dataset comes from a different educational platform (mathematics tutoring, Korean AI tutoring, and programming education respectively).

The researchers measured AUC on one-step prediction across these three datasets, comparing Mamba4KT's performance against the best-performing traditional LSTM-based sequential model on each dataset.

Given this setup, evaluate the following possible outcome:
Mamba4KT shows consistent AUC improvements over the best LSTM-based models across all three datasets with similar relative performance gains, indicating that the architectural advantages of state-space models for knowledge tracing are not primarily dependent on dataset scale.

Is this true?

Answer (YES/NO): NO